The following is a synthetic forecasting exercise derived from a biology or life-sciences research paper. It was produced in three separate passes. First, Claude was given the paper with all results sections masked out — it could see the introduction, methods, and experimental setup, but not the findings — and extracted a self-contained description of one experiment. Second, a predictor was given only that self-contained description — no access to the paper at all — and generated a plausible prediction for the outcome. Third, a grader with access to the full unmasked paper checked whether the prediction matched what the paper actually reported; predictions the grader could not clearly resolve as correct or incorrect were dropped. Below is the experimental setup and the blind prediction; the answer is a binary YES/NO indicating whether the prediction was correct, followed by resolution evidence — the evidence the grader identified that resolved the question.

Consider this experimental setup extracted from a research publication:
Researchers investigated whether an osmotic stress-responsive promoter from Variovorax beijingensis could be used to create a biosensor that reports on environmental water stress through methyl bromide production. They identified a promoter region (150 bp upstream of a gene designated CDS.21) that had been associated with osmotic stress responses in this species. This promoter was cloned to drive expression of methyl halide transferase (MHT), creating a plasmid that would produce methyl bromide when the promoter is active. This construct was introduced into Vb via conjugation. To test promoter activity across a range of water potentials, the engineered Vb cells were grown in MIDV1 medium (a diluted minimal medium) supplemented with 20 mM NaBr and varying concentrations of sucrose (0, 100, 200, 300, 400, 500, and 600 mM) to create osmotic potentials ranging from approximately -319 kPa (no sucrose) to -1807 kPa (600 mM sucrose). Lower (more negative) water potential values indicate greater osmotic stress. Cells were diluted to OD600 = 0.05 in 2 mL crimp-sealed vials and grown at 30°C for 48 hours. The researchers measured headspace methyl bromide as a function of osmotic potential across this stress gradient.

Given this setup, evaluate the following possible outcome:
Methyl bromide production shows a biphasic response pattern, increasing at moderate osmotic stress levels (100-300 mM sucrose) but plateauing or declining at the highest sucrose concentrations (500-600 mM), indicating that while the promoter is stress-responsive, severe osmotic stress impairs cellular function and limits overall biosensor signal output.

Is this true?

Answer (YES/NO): YES